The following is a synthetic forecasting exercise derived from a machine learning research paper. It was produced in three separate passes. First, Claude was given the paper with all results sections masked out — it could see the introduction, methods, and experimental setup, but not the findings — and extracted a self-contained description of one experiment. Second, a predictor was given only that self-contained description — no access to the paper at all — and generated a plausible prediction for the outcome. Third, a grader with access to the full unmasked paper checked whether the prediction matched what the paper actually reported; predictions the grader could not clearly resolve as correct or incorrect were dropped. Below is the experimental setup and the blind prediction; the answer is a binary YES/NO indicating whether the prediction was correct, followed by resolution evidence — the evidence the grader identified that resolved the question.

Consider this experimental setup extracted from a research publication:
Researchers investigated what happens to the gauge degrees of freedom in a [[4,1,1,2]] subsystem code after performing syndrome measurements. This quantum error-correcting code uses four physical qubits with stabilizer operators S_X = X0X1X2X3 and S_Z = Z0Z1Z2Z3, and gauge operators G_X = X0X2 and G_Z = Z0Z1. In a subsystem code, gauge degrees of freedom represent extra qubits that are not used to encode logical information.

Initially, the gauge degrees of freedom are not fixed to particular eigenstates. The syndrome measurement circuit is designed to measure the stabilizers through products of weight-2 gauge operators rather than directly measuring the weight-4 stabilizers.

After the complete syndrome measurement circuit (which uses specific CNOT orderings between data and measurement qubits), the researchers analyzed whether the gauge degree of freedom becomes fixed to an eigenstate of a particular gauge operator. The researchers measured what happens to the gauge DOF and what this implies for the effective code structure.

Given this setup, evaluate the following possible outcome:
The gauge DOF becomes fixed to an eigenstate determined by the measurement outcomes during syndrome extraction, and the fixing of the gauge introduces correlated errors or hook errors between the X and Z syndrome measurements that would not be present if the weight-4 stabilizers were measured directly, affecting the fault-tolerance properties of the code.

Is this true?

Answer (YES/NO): NO